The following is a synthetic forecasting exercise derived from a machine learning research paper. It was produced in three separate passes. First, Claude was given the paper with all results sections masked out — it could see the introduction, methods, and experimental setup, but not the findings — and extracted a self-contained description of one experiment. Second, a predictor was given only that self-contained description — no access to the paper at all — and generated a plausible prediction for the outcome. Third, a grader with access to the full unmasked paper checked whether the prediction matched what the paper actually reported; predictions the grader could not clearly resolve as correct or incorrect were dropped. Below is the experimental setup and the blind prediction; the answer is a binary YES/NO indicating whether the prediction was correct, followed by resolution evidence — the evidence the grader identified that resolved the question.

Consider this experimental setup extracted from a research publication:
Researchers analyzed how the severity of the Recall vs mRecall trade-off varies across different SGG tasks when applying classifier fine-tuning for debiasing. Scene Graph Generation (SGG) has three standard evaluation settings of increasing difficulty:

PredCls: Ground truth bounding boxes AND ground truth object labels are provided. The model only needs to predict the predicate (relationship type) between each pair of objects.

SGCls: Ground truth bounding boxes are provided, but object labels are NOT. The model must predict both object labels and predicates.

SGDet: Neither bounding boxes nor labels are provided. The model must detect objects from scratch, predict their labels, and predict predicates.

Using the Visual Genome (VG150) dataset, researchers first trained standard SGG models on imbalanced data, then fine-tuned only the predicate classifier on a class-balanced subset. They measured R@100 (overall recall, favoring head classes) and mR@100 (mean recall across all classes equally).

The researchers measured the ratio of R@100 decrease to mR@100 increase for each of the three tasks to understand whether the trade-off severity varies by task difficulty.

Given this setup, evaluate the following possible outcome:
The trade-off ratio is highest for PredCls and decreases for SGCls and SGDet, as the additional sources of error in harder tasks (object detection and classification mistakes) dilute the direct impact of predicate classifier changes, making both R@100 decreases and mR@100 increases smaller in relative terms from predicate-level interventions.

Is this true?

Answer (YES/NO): NO